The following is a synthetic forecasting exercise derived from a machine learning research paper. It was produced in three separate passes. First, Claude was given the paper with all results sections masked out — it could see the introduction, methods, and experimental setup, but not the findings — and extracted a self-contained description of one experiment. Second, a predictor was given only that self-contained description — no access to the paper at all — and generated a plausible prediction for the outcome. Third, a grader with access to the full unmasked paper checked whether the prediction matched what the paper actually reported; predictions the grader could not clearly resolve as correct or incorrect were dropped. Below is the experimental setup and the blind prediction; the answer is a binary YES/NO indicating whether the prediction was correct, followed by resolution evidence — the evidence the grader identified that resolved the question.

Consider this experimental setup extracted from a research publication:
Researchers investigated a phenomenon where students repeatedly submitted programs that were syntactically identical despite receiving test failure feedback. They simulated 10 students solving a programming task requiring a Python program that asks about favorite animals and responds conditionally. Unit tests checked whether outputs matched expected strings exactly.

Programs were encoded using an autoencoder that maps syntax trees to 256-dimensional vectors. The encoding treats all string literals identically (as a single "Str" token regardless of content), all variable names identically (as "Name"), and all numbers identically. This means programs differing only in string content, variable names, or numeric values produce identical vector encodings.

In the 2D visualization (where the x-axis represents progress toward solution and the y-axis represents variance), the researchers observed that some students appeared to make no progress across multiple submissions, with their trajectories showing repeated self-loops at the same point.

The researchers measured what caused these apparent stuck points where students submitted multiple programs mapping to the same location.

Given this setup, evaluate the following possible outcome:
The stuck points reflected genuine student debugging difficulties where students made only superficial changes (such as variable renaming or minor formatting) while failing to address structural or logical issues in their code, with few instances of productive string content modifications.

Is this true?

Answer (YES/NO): NO